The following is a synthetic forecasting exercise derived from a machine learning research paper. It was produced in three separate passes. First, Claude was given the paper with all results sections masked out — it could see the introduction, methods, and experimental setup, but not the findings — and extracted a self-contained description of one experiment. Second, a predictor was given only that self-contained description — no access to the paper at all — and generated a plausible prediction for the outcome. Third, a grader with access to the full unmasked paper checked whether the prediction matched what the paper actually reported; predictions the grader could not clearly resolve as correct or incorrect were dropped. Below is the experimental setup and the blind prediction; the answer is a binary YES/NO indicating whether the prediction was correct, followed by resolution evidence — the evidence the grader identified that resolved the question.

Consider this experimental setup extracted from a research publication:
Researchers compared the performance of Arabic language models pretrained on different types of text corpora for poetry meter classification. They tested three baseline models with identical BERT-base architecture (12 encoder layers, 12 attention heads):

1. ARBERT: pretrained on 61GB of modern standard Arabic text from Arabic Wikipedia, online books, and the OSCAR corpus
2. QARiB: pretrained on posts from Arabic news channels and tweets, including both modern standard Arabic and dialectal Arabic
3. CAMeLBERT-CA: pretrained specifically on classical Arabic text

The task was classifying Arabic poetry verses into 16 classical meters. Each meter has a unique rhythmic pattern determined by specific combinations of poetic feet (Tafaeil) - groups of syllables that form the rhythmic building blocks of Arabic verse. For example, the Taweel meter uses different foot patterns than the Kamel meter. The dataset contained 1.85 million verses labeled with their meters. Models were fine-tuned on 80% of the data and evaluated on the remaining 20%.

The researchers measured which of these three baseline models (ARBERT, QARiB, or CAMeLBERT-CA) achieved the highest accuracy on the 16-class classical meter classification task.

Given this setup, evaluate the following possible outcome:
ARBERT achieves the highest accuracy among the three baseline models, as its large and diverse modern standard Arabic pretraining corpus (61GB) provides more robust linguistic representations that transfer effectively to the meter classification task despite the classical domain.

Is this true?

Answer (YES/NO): NO